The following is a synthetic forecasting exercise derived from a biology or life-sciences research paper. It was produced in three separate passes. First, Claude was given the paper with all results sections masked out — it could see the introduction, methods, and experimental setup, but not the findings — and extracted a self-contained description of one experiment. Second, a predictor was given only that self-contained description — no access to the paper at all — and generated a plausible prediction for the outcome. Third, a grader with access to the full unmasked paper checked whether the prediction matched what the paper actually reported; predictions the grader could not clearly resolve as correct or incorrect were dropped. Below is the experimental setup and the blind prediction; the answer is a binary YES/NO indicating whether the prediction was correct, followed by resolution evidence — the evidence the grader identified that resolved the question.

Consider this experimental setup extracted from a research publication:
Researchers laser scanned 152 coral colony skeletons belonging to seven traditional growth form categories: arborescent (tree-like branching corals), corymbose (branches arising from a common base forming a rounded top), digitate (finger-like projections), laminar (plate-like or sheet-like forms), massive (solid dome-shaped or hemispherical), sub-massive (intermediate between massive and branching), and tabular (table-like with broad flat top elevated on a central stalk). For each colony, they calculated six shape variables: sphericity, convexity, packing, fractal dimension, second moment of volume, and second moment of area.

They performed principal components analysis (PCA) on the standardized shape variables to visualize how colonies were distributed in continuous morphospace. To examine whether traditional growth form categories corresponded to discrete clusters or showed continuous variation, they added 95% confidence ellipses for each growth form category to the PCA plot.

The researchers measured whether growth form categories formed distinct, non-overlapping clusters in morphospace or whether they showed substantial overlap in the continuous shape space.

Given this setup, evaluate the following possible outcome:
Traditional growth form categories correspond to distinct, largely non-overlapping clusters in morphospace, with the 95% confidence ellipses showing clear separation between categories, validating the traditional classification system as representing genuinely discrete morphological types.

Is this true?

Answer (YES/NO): NO